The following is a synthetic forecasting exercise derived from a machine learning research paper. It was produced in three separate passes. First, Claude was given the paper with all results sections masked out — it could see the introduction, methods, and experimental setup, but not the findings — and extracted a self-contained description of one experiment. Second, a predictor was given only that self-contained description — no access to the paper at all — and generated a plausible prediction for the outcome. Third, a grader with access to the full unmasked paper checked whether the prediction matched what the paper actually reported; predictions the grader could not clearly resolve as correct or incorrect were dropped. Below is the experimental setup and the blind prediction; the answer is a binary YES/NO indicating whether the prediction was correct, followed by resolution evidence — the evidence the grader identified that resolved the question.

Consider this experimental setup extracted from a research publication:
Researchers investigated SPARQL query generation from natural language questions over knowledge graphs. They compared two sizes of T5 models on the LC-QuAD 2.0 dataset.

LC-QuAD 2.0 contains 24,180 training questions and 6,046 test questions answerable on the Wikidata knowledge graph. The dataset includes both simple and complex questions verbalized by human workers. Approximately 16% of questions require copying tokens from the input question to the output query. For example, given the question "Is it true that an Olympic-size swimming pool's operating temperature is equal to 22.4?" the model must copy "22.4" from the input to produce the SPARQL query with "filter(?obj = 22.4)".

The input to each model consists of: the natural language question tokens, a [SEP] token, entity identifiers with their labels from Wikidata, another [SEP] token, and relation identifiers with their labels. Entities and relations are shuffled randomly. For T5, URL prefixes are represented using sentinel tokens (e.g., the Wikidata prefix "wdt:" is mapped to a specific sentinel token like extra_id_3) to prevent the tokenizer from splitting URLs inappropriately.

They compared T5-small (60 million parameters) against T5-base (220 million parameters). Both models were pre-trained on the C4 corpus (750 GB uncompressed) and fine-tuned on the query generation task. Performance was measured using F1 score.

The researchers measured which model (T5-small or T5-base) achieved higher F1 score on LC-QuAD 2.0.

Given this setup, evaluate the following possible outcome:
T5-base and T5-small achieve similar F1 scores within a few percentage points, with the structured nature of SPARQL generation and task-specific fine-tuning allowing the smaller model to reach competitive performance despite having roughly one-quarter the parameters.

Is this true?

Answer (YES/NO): YES